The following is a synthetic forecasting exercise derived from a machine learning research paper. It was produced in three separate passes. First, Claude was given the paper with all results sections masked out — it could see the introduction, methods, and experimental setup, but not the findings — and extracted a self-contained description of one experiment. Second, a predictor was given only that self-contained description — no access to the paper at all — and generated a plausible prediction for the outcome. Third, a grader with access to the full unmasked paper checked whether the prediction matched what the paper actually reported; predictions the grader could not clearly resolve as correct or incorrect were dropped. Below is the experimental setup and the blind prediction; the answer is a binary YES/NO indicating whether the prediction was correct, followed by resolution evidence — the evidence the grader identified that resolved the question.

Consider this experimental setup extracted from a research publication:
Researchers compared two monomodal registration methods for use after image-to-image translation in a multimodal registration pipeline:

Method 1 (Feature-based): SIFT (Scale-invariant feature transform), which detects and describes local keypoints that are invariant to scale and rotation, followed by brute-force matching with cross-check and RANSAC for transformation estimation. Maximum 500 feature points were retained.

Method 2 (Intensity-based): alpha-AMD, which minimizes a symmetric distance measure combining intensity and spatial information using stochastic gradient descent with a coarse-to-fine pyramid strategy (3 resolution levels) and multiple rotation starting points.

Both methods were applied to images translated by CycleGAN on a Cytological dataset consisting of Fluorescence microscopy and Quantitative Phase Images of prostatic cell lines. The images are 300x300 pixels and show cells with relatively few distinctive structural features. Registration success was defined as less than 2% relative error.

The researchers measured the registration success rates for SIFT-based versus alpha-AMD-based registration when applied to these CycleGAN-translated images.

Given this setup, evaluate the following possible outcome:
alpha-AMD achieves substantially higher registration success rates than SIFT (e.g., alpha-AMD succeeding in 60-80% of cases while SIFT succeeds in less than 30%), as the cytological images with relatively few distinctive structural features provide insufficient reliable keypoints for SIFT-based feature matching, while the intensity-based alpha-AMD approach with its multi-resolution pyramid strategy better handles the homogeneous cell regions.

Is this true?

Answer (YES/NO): YES